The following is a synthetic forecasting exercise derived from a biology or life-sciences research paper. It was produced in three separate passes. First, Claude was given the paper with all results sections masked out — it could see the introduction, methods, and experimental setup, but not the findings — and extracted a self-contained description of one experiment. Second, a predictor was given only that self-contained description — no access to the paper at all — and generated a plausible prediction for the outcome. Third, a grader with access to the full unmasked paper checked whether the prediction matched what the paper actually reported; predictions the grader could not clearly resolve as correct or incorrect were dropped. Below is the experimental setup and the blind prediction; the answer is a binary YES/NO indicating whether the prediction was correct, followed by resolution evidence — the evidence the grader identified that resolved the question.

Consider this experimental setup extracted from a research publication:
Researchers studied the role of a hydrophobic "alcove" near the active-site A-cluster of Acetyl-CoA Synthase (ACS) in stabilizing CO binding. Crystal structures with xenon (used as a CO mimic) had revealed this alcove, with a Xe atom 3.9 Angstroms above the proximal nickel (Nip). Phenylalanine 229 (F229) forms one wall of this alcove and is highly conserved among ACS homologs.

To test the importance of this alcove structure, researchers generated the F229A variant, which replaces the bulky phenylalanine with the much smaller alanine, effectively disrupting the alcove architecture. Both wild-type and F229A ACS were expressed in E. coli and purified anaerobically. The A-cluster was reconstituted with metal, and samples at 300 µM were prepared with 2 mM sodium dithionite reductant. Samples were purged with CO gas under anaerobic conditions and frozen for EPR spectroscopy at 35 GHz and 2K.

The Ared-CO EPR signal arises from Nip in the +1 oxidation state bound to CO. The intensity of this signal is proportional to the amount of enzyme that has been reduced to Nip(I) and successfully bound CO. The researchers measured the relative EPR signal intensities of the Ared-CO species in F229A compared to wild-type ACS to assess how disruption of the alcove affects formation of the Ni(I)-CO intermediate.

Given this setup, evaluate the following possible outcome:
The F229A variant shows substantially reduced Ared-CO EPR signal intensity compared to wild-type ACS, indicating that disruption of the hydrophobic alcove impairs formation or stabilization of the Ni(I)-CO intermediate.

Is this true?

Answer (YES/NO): YES